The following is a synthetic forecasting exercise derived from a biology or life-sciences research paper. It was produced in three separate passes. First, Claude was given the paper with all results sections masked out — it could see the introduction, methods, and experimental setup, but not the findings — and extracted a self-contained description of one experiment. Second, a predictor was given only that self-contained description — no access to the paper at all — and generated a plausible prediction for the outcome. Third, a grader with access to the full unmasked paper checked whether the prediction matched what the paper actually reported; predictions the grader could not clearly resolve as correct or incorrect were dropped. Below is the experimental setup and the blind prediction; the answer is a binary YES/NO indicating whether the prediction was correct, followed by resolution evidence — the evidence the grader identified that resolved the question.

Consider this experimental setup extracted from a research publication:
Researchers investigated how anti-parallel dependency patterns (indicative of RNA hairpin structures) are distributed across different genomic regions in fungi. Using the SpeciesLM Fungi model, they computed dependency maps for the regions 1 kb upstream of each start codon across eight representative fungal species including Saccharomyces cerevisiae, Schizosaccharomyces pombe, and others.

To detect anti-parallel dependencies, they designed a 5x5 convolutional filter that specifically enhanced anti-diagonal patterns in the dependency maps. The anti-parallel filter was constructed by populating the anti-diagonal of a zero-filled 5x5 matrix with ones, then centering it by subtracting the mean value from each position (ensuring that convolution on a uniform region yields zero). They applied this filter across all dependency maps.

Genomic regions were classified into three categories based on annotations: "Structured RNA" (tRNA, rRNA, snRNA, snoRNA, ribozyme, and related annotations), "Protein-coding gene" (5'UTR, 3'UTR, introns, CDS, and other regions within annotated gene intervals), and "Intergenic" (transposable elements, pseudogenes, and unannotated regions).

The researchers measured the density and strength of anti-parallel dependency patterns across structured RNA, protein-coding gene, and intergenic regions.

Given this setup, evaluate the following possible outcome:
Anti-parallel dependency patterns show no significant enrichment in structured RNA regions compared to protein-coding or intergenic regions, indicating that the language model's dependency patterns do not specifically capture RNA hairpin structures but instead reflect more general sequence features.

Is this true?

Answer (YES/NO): NO